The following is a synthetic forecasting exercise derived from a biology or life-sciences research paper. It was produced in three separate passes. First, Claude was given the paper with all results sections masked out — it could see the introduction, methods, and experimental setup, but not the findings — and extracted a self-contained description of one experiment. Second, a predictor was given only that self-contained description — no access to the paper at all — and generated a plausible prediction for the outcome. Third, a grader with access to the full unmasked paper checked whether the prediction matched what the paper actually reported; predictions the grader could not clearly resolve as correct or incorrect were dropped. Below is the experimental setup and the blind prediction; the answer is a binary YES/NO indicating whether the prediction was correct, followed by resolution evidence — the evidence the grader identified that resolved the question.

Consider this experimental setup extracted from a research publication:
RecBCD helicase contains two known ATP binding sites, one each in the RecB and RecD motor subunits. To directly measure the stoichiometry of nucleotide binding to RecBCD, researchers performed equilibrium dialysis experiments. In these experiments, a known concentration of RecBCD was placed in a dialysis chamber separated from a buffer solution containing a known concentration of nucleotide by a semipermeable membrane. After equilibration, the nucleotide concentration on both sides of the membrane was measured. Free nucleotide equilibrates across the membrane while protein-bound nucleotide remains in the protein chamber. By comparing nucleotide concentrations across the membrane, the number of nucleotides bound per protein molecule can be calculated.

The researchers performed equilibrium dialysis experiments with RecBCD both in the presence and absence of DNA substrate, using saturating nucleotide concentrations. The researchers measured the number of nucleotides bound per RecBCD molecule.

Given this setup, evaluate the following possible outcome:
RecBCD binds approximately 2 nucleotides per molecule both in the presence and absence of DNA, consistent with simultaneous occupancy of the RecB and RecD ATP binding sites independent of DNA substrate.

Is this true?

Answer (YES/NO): NO